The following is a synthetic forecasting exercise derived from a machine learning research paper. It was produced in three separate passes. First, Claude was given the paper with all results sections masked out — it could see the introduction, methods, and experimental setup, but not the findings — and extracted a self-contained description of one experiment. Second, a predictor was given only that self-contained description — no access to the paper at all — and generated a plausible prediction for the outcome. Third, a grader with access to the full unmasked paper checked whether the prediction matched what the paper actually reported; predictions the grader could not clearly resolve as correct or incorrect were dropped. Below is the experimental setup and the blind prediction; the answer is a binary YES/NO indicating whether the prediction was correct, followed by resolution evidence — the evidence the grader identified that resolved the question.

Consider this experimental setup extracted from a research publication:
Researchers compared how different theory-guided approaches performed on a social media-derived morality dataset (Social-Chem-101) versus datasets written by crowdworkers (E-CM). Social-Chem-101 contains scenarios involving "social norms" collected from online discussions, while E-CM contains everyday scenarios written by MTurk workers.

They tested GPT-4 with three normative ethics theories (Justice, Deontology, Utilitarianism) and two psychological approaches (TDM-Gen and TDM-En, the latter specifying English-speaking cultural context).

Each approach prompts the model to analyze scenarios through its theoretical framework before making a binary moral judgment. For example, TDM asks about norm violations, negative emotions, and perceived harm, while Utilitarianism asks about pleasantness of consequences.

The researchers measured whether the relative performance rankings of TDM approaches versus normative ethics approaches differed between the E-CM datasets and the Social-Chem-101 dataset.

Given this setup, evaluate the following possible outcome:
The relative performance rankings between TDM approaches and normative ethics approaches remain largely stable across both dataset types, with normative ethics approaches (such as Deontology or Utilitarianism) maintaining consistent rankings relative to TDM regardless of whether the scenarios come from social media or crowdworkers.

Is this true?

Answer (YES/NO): NO